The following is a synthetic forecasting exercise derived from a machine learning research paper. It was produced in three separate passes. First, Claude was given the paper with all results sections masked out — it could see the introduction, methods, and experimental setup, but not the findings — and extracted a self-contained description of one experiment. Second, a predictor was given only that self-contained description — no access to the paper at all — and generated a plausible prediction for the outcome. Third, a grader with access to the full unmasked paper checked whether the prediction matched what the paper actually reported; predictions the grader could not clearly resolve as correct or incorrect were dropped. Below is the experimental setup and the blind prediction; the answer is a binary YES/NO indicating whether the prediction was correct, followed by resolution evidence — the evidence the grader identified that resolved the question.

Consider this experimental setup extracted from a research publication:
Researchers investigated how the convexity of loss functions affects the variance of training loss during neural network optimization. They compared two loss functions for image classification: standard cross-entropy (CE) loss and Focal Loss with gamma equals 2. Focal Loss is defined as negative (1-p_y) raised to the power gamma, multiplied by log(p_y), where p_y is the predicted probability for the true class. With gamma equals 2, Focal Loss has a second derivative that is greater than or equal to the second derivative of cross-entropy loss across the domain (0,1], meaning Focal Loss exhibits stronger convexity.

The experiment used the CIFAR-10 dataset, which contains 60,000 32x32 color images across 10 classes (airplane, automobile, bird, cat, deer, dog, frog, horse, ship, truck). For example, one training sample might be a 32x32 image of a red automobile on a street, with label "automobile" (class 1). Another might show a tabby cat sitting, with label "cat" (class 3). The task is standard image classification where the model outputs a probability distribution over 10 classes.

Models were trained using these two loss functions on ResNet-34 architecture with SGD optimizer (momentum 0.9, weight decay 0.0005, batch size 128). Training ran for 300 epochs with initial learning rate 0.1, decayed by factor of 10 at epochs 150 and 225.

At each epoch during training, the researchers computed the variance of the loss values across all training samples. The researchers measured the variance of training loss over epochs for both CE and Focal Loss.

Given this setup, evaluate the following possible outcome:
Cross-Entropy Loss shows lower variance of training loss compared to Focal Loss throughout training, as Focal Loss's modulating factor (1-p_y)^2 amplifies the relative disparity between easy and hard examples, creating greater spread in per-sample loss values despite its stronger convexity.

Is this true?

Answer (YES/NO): NO